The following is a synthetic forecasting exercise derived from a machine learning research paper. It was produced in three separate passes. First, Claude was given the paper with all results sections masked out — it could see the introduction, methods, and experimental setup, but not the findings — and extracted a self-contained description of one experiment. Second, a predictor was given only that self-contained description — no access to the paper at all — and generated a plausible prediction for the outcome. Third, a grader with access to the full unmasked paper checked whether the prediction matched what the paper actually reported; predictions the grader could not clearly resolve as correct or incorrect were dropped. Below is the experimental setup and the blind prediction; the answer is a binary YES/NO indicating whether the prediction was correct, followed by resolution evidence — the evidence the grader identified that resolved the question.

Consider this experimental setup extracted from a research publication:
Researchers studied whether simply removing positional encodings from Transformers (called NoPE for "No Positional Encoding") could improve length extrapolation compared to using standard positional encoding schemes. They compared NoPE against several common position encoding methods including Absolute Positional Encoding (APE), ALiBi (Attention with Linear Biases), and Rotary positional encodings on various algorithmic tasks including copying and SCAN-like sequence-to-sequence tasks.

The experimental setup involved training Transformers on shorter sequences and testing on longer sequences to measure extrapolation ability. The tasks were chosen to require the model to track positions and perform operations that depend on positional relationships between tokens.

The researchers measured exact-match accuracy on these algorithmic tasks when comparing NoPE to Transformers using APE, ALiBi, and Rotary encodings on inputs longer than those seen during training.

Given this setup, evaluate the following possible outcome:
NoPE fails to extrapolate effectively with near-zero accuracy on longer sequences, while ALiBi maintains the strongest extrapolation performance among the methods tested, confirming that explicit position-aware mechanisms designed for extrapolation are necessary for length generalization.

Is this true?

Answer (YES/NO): NO